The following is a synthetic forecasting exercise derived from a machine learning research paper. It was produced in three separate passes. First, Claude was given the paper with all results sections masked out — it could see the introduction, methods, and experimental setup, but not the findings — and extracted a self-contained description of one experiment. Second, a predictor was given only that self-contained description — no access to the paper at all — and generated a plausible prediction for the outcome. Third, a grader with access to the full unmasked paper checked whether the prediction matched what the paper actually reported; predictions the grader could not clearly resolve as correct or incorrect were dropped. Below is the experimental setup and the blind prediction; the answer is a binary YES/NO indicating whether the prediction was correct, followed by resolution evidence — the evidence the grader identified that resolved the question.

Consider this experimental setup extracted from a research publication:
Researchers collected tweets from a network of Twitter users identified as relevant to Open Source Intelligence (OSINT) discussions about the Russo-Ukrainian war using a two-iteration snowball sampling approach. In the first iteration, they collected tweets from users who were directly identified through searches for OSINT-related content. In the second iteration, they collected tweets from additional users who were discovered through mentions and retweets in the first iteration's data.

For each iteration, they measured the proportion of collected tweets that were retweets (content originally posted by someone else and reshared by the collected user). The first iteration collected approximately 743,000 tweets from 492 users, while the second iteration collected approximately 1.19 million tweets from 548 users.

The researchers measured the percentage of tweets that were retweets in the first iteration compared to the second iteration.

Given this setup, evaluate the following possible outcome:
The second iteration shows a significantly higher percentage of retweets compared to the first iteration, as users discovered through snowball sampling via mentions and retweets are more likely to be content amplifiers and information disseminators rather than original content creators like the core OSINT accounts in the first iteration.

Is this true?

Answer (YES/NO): NO